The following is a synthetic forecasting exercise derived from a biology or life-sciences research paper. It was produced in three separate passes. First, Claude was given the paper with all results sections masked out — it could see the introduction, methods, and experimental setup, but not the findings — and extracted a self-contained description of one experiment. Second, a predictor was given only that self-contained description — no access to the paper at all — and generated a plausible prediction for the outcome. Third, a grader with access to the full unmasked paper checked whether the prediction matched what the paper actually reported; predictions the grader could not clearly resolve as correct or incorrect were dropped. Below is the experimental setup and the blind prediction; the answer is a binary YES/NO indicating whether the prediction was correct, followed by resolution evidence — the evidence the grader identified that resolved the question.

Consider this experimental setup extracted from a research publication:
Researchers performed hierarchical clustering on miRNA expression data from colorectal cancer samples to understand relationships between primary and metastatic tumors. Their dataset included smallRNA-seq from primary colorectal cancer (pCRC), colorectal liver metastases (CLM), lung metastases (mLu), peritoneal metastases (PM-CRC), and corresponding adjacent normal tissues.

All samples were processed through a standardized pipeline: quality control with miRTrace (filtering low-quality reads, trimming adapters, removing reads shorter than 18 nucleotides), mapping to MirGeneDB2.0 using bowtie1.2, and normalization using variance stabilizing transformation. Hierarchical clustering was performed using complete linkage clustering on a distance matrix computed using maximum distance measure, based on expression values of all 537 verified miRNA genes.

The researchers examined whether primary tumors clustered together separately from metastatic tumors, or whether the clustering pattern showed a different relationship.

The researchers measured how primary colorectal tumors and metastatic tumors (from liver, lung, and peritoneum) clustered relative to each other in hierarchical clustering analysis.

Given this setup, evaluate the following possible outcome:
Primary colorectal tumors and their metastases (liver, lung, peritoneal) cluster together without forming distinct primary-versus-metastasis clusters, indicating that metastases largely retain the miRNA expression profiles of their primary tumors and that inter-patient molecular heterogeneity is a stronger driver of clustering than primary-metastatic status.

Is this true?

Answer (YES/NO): NO